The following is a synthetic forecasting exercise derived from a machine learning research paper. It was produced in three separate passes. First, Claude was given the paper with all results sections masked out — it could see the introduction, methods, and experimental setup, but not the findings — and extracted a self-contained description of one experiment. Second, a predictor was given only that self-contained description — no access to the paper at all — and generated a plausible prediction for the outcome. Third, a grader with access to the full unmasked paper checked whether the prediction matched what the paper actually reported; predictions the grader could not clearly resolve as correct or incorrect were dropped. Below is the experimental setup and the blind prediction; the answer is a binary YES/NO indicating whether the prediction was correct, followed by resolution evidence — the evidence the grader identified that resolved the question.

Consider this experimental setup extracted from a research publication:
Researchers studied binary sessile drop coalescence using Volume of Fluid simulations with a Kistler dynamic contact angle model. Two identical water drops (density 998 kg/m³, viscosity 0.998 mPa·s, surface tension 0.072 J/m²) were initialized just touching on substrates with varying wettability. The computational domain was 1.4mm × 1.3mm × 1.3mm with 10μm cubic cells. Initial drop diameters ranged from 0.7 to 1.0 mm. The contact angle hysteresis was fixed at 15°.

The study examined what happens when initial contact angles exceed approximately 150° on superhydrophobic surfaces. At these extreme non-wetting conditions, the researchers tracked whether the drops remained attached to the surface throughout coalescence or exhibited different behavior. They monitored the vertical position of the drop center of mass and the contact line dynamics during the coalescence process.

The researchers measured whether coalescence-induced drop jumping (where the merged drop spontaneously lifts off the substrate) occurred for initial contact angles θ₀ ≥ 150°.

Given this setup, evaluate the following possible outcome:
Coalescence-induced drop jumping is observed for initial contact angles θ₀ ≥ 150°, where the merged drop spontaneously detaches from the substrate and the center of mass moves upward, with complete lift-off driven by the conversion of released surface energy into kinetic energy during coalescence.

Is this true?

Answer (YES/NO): YES